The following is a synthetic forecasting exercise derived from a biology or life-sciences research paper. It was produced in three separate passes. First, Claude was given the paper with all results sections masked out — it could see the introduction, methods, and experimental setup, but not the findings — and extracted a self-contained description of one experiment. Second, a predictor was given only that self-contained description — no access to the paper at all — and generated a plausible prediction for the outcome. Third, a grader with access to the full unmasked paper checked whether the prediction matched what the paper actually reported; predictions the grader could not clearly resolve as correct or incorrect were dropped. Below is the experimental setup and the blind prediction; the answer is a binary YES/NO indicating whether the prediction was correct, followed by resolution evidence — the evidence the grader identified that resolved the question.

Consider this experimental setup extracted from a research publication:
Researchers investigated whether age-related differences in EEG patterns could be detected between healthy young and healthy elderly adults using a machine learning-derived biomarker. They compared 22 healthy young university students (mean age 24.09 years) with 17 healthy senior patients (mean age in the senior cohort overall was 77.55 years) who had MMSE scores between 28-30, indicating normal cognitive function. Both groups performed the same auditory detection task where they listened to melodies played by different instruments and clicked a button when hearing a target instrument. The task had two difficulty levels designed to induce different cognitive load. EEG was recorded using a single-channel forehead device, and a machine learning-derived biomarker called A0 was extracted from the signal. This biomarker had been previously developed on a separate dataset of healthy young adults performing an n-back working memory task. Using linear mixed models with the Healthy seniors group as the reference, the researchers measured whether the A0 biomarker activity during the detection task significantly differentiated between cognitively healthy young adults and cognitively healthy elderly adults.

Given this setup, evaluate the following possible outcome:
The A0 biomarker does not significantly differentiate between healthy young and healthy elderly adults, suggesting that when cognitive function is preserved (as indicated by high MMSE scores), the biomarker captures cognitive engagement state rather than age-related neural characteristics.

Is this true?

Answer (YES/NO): NO